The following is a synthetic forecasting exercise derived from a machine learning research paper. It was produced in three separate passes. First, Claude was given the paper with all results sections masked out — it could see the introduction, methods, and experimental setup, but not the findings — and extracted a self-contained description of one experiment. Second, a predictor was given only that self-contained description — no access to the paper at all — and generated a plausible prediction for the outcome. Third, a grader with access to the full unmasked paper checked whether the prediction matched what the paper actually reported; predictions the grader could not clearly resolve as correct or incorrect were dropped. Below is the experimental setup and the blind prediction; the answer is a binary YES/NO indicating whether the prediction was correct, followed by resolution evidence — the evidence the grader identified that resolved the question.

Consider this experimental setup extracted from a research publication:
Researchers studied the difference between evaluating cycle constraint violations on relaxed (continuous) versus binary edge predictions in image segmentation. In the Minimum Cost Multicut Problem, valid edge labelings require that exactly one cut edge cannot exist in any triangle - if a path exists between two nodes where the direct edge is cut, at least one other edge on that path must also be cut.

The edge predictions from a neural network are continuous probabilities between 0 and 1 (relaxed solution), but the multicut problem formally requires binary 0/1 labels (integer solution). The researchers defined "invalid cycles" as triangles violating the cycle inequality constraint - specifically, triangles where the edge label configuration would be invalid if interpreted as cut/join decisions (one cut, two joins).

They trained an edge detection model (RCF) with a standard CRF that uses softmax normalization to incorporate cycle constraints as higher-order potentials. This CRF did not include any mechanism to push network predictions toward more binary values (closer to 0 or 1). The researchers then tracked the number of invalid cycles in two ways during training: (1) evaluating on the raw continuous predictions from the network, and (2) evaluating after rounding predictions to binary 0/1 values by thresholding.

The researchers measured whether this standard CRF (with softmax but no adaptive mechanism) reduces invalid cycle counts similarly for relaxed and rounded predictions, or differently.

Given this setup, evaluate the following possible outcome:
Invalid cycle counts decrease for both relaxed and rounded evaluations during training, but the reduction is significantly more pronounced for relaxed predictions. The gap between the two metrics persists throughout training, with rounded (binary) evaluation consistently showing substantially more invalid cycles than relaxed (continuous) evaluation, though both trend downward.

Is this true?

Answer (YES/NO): NO